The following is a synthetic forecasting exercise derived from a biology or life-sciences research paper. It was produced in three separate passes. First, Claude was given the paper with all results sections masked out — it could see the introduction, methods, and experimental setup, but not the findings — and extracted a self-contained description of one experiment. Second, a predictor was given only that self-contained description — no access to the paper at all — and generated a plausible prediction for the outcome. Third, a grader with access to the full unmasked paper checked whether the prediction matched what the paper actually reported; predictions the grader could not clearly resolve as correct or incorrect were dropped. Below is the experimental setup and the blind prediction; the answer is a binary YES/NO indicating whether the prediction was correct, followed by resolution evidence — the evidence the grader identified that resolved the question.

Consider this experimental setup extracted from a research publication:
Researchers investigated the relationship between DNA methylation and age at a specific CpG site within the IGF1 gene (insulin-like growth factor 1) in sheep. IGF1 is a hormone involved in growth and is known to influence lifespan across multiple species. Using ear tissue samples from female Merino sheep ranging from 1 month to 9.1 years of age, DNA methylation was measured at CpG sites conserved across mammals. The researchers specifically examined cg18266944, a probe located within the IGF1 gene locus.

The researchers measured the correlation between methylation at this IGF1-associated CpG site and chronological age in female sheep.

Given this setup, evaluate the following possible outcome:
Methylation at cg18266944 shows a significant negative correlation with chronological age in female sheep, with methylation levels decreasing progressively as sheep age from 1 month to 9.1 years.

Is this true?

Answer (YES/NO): YES